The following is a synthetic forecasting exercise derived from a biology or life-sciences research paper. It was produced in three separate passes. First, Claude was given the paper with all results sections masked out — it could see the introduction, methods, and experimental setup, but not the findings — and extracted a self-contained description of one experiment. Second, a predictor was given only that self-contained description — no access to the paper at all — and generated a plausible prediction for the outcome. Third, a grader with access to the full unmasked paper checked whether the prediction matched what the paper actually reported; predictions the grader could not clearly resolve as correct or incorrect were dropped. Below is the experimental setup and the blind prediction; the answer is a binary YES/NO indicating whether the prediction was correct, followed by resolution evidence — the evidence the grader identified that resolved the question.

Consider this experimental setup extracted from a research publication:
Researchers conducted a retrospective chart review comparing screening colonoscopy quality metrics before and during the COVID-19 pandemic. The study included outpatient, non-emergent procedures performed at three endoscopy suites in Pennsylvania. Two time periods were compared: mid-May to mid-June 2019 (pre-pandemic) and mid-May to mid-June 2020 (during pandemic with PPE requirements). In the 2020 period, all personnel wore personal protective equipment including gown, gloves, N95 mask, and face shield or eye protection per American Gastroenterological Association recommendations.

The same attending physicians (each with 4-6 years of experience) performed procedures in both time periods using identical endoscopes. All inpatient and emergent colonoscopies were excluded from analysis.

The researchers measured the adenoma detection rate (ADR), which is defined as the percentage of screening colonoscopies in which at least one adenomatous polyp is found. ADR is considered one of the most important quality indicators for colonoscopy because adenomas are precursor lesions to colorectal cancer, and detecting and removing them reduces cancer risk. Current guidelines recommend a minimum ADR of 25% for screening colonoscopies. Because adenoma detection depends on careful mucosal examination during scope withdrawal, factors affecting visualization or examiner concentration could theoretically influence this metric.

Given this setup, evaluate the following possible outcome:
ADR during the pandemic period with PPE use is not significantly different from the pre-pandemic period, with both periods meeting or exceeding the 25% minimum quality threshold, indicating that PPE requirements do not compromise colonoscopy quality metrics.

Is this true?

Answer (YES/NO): YES